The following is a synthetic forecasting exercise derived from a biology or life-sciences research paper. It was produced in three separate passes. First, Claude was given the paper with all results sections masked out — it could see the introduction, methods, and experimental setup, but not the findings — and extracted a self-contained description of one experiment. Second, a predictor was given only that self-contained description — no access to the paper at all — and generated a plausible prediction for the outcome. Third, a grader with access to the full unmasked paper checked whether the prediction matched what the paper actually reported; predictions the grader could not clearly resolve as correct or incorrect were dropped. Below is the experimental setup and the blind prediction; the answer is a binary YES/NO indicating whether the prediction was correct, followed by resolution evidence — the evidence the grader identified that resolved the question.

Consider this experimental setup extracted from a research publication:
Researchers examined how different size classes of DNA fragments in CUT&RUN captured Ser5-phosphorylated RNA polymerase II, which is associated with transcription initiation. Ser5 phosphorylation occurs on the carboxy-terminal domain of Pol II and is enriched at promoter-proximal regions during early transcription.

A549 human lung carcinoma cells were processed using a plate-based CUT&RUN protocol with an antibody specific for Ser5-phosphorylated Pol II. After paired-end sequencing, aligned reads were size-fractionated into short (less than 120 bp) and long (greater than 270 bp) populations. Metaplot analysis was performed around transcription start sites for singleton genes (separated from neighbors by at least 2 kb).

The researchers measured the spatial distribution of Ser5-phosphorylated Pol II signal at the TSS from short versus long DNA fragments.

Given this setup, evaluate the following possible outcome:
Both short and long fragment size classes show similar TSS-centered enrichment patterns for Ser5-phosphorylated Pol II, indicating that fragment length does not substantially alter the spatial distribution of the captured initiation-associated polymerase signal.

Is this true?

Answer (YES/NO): NO